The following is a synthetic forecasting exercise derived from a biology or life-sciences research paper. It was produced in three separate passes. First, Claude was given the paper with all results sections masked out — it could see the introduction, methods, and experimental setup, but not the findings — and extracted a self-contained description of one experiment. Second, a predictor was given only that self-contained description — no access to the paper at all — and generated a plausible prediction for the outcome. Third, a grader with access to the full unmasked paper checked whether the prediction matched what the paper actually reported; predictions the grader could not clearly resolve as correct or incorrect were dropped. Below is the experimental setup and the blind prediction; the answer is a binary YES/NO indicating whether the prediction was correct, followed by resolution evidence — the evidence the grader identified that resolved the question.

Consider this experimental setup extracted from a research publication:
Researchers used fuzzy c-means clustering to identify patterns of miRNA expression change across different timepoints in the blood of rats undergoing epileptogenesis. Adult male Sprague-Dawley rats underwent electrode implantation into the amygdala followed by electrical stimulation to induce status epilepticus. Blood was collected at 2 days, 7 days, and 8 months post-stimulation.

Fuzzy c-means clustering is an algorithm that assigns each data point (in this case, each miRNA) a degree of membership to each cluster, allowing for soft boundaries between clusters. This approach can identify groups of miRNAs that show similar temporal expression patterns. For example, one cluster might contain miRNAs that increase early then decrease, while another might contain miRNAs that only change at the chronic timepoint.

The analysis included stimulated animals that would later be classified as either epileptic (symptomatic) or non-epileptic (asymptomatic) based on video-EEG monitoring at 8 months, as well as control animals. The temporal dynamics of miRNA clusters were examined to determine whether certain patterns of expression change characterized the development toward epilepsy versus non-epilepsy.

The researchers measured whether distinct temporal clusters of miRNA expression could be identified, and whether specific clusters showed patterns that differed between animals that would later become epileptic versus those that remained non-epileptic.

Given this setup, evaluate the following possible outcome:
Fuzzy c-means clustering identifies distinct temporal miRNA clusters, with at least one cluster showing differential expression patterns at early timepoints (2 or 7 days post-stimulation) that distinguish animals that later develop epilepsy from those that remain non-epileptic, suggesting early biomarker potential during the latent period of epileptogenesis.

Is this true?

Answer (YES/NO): NO